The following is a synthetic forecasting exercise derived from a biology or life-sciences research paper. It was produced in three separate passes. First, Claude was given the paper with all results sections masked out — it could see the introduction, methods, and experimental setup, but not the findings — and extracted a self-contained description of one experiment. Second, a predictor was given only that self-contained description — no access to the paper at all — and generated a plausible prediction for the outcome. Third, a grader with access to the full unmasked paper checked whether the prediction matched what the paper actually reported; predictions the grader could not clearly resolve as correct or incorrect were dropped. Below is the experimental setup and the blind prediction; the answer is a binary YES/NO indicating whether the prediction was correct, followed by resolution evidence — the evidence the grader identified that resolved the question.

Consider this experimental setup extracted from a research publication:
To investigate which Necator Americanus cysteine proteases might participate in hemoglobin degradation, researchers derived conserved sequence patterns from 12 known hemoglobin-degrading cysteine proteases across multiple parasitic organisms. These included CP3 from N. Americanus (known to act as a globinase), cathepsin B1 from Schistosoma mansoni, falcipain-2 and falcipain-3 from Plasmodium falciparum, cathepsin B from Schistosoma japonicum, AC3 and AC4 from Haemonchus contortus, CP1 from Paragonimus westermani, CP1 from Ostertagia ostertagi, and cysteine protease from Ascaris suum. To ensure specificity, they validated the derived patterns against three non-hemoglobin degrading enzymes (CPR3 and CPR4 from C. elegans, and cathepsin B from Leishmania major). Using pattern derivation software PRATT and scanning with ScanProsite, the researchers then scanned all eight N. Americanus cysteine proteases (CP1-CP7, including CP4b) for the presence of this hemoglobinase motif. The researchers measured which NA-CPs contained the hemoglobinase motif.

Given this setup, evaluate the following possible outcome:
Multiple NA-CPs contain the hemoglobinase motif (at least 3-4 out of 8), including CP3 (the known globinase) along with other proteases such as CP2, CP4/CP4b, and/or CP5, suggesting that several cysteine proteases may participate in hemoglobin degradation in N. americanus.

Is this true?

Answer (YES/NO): NO